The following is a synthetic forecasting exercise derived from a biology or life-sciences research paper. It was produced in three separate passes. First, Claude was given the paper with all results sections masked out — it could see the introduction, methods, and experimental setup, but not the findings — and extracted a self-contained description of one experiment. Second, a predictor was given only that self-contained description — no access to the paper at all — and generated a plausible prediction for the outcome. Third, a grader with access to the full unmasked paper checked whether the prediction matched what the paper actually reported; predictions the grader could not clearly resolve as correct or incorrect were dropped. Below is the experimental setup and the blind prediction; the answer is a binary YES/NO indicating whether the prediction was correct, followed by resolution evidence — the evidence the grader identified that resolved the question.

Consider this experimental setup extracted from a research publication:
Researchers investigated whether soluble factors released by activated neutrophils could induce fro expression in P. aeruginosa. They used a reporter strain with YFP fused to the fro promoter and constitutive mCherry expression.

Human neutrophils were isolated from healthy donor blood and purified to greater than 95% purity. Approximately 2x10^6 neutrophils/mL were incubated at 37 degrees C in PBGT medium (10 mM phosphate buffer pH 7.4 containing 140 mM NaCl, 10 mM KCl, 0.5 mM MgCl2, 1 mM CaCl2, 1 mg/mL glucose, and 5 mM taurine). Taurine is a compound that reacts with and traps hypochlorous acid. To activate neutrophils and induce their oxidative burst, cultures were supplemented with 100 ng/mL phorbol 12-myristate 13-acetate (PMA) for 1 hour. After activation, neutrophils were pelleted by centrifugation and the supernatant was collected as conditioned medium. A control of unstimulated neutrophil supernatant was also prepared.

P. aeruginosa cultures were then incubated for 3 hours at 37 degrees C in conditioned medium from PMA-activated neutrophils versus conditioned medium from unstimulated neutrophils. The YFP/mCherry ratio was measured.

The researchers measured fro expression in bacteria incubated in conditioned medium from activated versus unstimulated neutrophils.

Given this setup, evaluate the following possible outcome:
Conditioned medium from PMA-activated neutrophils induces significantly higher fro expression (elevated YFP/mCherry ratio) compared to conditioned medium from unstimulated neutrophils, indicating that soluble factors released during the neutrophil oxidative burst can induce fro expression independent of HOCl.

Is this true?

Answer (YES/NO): NO